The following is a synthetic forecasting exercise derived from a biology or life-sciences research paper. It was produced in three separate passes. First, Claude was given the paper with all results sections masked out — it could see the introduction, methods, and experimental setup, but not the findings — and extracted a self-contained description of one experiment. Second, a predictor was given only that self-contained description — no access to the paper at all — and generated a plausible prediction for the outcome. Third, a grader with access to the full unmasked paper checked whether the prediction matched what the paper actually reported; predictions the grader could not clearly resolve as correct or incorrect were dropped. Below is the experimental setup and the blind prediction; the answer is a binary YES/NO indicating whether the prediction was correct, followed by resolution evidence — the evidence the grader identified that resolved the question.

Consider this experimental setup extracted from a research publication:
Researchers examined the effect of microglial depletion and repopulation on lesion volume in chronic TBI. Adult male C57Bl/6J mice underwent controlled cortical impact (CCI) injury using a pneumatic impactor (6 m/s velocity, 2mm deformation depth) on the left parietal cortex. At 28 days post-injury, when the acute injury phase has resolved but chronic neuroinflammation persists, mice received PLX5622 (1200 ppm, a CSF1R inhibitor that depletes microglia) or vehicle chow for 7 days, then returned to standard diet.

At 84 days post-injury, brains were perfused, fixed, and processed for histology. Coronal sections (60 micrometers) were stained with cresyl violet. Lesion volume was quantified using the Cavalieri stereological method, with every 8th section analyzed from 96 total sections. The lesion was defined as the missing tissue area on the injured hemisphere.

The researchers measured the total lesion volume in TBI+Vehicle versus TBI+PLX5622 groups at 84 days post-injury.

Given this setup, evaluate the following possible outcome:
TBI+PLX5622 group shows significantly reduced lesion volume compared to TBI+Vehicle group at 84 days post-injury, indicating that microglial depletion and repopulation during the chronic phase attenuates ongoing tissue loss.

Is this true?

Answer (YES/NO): YES